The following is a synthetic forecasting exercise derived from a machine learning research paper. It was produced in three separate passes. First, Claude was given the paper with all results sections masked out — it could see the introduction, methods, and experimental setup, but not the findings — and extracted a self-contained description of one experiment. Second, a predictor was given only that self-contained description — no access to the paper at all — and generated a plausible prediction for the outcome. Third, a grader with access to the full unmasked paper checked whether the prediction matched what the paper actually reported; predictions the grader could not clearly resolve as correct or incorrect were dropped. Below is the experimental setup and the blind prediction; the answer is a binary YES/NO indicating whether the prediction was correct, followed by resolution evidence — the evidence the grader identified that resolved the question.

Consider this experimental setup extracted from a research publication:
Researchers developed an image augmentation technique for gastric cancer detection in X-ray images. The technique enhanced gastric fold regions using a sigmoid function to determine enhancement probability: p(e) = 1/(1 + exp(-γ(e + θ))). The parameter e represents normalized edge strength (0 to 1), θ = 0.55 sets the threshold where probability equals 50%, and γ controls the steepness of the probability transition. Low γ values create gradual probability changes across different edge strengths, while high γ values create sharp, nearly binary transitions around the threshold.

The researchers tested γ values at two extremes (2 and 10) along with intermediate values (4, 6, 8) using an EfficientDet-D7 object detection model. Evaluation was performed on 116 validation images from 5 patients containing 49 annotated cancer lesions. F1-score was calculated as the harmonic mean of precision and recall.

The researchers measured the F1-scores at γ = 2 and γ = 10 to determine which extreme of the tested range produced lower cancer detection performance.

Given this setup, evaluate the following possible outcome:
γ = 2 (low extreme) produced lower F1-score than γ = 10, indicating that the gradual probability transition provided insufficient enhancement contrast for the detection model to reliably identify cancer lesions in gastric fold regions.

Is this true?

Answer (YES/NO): NO